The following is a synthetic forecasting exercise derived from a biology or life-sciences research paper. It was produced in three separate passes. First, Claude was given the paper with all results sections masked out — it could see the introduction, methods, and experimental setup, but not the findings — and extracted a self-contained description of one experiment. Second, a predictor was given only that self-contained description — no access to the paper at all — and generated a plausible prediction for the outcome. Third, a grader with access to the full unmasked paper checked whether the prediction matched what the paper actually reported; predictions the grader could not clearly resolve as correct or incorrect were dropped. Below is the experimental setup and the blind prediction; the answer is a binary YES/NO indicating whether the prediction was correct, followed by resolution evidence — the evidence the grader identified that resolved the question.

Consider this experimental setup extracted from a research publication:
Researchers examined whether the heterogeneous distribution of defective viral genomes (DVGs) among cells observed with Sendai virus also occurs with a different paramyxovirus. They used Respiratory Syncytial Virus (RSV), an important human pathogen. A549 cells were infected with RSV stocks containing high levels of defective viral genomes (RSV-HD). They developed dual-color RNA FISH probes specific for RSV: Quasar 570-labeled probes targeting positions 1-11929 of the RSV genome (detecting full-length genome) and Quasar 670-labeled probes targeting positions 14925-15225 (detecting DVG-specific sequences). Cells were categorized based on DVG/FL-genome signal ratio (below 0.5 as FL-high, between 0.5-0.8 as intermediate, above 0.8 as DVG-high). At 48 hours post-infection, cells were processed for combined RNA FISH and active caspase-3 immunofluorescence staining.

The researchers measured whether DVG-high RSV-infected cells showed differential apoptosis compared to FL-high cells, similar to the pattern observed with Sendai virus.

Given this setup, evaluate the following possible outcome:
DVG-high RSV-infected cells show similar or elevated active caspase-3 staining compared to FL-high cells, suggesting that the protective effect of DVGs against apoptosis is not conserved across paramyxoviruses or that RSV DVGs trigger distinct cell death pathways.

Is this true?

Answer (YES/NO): NO